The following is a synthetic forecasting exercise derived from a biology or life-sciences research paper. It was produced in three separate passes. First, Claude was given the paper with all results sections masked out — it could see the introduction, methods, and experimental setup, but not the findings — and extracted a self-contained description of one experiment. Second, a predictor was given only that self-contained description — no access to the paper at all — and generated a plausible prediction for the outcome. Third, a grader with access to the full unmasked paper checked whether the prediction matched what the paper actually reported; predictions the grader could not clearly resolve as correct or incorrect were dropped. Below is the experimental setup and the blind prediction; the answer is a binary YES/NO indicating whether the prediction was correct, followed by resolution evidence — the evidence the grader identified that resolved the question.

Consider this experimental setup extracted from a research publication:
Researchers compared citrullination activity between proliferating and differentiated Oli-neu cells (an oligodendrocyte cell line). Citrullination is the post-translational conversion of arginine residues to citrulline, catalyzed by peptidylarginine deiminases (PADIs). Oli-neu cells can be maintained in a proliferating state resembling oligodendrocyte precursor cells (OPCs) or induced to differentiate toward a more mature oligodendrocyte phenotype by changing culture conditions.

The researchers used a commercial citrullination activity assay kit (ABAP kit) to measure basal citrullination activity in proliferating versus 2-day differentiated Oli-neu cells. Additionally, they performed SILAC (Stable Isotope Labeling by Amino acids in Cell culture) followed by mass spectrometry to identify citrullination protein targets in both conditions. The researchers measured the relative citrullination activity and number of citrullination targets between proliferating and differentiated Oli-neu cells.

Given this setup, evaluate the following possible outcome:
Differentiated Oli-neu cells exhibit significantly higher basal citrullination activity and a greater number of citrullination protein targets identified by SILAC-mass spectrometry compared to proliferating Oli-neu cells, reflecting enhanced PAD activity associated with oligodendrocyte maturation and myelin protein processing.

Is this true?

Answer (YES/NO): YES